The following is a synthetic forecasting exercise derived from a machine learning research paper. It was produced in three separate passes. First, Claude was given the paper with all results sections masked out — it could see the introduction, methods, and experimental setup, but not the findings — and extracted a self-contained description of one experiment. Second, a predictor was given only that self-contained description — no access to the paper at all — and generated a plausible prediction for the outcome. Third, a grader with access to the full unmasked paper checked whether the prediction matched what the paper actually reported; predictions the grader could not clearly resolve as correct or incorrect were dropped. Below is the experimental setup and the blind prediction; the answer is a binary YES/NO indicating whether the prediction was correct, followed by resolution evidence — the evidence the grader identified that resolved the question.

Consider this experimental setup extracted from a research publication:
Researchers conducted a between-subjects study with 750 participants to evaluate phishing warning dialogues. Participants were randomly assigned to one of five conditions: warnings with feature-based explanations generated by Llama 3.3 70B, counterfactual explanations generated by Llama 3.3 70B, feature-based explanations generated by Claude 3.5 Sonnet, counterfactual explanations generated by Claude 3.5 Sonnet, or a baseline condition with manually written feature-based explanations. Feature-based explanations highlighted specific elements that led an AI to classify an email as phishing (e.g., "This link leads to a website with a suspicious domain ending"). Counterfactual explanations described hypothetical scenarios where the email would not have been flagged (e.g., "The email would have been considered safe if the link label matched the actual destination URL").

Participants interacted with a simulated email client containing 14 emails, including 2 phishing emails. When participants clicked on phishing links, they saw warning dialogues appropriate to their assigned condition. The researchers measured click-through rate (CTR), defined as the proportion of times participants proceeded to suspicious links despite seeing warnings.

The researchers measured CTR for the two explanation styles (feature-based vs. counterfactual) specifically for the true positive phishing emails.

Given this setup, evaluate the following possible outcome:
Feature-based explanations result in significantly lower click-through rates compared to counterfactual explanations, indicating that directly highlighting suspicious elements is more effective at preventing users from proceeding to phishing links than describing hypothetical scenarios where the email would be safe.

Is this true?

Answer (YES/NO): NO